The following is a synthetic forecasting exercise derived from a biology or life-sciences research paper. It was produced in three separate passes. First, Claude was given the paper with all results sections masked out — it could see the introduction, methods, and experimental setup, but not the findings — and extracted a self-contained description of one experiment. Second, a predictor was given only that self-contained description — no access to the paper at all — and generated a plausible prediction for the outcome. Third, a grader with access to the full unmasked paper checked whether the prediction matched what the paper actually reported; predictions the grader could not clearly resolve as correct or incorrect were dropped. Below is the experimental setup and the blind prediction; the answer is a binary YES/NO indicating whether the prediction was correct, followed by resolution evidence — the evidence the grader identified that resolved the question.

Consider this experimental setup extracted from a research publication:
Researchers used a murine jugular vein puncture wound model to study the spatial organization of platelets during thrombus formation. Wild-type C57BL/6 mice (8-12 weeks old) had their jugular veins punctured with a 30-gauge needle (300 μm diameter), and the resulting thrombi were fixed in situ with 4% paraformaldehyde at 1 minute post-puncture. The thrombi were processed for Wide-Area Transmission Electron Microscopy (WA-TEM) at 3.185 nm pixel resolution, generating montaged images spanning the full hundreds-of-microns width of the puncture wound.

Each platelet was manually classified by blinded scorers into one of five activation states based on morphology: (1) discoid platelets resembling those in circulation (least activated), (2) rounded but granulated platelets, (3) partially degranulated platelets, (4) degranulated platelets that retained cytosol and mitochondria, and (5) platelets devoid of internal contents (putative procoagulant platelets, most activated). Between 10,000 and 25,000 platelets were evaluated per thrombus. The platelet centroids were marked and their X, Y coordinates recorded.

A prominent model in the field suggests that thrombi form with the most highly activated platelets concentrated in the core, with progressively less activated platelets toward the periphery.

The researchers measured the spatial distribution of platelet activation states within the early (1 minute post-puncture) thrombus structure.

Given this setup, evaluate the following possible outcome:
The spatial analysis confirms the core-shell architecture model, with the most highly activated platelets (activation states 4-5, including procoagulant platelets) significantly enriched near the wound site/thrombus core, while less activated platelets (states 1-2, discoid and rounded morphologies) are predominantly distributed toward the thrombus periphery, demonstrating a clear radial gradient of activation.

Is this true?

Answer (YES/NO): NO